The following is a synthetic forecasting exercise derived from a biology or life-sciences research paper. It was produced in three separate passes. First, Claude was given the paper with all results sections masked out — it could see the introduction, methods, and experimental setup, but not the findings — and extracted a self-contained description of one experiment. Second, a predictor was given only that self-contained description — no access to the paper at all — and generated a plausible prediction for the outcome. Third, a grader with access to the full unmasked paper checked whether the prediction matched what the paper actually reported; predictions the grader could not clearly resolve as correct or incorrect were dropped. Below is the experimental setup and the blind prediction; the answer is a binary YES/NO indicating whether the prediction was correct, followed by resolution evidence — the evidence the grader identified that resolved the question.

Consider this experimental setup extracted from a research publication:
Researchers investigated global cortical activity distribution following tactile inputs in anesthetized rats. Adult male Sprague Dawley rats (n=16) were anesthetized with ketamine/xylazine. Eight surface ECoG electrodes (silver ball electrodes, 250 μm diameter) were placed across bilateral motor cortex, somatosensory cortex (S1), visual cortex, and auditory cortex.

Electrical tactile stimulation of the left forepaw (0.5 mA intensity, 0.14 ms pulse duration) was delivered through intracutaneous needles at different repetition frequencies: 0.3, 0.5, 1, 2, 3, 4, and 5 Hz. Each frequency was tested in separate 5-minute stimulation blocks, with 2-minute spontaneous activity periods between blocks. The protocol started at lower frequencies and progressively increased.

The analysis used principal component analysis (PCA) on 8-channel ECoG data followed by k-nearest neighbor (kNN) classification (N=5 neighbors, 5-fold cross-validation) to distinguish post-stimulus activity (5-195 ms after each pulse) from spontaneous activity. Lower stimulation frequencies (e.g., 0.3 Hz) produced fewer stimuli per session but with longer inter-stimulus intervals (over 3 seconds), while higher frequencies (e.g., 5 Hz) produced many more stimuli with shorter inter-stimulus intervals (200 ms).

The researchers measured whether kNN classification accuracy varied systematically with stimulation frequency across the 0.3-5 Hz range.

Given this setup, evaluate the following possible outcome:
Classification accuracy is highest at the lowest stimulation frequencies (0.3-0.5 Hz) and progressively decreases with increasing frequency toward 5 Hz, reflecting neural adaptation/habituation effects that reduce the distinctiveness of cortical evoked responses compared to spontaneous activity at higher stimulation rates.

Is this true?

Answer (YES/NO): NO